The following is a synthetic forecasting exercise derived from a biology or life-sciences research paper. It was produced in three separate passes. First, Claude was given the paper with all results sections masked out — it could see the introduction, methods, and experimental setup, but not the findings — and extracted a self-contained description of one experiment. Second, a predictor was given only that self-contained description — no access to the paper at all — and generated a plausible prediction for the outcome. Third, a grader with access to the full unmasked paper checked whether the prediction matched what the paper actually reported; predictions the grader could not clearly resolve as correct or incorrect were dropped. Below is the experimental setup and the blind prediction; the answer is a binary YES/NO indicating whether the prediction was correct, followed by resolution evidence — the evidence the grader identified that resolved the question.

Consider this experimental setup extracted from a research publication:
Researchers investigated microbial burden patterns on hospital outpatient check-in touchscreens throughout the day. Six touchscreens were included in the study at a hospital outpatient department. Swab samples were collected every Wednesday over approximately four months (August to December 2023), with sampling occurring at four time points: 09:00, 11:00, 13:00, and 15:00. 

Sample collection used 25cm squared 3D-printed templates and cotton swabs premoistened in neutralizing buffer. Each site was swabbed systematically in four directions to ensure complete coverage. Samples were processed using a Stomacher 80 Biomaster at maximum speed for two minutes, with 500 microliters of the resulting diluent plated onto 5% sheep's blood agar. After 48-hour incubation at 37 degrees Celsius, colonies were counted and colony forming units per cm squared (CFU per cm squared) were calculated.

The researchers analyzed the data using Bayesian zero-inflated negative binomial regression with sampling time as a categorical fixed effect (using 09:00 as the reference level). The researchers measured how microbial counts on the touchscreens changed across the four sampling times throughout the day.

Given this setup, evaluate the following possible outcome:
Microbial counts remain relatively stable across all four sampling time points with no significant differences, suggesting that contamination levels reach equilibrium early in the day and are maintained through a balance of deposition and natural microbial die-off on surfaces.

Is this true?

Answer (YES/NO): NO